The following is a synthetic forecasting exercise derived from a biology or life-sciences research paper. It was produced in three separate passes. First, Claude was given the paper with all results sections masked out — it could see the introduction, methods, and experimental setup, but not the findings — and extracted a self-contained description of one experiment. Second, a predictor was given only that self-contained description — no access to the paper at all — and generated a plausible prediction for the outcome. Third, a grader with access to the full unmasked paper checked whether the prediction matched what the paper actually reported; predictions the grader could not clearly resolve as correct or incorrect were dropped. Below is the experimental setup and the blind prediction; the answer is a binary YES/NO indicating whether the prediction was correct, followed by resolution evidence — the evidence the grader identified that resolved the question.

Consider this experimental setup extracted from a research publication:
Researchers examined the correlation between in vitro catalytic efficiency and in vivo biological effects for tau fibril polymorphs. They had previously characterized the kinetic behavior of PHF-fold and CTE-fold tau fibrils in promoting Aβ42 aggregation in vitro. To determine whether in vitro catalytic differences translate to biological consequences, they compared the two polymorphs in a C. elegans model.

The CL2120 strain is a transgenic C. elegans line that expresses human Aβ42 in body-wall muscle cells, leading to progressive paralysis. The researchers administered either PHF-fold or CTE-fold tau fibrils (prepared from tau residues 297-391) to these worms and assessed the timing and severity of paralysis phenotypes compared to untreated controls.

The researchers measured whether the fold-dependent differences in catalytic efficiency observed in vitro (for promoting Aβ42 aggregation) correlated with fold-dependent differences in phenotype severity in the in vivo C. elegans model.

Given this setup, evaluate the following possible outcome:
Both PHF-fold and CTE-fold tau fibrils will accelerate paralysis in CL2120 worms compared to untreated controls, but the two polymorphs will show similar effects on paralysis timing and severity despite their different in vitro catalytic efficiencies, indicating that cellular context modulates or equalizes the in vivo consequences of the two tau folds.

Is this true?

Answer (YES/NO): NO